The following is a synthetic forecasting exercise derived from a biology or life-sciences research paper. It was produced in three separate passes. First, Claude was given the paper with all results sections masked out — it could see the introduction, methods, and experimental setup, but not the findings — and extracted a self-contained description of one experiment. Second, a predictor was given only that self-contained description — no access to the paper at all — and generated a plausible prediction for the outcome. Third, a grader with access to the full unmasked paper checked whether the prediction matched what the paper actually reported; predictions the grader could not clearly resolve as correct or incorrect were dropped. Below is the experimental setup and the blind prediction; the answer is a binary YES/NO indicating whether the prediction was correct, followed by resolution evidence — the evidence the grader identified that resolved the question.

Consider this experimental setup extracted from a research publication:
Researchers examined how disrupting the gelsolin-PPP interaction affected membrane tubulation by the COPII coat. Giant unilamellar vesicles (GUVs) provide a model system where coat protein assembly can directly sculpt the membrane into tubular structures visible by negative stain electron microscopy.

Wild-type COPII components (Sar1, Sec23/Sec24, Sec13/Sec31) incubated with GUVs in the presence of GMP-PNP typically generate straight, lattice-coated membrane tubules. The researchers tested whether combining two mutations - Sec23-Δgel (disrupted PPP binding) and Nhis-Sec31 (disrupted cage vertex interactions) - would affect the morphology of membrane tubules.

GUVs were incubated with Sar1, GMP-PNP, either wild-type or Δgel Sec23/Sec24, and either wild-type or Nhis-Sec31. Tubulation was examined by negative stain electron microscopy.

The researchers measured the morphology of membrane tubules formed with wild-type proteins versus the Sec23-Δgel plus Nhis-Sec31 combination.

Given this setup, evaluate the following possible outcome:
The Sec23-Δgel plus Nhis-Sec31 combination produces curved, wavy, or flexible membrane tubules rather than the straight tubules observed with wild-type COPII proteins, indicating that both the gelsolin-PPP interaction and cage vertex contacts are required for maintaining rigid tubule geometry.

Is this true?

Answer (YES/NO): YES